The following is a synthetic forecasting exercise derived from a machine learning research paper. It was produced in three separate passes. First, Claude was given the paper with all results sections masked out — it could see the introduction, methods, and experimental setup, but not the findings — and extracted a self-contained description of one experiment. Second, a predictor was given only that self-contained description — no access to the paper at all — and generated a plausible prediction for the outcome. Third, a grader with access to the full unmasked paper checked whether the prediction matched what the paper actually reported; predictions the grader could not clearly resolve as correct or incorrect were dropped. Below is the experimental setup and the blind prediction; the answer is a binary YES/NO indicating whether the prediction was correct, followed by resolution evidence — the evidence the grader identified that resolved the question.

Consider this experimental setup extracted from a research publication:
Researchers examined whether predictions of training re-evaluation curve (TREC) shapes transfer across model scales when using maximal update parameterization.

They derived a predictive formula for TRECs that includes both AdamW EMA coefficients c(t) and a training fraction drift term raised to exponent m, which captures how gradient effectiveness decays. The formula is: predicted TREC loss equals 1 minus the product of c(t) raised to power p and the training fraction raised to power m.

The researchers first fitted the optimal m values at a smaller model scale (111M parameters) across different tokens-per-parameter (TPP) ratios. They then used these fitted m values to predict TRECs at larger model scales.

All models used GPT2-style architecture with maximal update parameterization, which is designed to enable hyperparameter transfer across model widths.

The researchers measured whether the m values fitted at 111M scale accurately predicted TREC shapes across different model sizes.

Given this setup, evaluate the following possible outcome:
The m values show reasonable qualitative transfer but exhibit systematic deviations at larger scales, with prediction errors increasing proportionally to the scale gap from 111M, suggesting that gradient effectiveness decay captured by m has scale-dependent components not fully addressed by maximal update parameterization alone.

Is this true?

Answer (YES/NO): NO